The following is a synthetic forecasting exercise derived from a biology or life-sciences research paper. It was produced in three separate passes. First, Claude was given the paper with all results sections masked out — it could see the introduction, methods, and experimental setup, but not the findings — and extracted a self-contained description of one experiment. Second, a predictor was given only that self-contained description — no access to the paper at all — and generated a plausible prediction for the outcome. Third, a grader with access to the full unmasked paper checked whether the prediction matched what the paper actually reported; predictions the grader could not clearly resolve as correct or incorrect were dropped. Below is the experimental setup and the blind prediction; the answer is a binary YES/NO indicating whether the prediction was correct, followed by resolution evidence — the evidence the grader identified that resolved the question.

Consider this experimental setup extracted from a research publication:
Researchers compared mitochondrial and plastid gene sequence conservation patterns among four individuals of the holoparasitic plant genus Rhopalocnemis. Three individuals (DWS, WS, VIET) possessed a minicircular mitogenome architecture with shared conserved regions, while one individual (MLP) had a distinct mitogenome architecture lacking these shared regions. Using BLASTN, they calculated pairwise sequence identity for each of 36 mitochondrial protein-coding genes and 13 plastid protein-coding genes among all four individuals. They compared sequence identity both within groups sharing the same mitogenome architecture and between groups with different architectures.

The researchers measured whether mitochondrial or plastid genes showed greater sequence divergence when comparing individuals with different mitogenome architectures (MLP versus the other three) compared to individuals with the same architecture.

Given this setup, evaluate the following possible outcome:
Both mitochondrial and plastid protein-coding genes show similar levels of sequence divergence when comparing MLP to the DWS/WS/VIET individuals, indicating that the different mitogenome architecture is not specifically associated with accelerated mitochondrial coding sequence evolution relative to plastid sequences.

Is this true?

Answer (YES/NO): NO